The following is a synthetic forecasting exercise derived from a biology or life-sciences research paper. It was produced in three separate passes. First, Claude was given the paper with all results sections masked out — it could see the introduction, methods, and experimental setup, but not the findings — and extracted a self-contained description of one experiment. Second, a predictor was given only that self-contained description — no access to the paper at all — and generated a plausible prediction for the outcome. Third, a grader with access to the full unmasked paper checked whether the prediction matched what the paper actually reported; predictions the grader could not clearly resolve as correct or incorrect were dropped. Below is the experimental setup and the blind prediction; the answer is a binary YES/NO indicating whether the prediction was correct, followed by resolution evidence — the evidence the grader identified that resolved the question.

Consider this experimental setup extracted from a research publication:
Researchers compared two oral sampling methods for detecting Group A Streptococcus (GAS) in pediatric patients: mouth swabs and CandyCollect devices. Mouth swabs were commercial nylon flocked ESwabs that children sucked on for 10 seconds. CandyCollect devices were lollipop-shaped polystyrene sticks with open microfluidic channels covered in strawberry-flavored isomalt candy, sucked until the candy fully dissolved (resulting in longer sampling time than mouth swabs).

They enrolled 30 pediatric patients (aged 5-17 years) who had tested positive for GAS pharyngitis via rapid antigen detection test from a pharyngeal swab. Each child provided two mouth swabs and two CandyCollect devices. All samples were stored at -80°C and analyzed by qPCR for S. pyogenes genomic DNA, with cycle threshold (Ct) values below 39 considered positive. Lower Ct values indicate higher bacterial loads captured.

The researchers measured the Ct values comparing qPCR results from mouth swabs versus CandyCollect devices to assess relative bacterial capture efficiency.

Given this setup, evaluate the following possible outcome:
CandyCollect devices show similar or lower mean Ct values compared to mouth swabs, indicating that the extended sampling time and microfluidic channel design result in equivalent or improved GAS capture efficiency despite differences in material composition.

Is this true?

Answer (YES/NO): YES